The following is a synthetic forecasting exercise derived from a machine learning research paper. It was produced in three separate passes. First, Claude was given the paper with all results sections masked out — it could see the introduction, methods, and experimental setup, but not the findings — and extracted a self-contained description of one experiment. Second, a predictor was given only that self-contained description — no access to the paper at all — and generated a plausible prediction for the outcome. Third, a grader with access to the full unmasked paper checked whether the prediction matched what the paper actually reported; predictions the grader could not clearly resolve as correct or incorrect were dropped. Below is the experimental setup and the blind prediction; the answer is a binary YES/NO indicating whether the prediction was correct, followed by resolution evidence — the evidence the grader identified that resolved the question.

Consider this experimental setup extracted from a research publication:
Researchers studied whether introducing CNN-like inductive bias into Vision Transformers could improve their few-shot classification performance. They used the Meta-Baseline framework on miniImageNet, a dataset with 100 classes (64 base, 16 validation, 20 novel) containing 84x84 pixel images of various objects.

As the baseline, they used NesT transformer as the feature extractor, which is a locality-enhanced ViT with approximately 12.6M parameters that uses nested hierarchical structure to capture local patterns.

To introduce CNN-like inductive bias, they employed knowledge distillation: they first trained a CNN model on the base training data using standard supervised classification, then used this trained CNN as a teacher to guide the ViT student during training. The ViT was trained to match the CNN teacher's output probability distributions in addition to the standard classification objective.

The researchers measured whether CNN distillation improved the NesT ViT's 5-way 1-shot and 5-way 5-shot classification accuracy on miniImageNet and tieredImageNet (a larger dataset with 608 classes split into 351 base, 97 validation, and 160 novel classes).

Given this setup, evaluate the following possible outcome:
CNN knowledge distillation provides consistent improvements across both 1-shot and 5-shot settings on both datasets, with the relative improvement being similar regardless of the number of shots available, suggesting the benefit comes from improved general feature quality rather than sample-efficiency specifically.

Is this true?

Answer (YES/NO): NO